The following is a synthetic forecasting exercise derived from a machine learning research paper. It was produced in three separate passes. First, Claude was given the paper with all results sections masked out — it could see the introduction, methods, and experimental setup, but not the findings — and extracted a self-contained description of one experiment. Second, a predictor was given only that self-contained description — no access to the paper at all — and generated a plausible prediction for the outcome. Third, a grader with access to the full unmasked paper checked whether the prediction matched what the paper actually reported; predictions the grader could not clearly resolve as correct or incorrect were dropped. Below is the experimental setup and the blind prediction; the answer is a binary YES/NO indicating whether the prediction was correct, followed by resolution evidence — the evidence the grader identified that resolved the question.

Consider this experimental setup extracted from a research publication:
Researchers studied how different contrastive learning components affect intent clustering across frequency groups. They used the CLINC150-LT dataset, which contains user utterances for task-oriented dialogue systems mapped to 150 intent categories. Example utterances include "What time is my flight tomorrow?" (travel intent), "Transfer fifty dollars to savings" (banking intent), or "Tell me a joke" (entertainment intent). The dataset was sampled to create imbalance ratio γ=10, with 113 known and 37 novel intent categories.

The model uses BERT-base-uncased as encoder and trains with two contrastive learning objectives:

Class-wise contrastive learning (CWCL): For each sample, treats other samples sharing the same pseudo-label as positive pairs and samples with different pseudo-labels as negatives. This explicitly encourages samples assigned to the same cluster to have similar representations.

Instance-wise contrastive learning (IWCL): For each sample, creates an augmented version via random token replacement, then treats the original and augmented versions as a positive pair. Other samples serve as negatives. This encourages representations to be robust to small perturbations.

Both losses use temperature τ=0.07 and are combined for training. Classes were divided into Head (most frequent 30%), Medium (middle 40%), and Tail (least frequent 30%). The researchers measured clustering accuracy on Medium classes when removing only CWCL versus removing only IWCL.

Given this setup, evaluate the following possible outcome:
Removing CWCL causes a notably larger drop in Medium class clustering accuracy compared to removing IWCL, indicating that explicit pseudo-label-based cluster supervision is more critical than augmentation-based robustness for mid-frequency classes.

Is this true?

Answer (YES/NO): NO